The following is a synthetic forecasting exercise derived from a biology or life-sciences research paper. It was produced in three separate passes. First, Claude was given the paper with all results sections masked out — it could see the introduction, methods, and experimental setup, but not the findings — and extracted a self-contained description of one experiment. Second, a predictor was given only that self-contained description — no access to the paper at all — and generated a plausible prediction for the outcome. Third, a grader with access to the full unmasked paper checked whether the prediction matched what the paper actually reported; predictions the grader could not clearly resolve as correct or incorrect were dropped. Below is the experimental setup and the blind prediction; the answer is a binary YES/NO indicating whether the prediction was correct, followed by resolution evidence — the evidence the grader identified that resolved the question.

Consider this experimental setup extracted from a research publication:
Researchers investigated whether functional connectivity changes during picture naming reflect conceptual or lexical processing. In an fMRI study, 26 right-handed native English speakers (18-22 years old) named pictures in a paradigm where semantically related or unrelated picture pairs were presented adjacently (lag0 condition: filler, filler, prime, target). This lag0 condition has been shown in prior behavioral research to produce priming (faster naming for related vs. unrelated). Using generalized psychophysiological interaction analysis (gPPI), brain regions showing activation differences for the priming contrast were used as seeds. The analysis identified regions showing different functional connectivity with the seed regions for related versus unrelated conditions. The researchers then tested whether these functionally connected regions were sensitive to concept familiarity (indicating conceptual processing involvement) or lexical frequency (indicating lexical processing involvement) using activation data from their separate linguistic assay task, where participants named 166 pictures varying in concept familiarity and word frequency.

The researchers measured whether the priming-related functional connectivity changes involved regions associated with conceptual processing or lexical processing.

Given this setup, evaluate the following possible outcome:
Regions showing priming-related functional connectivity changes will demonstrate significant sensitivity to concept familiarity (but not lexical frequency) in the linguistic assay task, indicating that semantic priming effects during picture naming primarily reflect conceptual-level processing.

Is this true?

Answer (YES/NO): NO